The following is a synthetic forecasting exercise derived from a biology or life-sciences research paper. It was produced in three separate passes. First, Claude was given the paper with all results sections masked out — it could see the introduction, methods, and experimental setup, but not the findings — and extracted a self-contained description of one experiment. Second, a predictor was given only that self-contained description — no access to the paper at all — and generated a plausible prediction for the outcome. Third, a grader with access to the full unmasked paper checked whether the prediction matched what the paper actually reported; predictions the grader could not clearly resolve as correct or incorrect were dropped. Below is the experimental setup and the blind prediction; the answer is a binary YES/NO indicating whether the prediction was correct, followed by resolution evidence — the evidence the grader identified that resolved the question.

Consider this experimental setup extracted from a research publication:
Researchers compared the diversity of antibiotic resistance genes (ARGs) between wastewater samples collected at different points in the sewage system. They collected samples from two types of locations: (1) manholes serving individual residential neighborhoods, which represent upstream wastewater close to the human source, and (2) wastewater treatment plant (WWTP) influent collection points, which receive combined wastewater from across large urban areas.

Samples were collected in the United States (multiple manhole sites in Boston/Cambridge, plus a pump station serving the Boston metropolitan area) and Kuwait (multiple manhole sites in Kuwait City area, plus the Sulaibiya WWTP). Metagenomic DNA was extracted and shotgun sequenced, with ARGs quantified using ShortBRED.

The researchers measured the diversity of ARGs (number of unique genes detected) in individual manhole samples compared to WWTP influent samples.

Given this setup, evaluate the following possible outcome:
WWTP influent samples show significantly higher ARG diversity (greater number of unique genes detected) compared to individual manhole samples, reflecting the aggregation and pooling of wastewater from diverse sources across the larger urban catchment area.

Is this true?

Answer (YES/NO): NO